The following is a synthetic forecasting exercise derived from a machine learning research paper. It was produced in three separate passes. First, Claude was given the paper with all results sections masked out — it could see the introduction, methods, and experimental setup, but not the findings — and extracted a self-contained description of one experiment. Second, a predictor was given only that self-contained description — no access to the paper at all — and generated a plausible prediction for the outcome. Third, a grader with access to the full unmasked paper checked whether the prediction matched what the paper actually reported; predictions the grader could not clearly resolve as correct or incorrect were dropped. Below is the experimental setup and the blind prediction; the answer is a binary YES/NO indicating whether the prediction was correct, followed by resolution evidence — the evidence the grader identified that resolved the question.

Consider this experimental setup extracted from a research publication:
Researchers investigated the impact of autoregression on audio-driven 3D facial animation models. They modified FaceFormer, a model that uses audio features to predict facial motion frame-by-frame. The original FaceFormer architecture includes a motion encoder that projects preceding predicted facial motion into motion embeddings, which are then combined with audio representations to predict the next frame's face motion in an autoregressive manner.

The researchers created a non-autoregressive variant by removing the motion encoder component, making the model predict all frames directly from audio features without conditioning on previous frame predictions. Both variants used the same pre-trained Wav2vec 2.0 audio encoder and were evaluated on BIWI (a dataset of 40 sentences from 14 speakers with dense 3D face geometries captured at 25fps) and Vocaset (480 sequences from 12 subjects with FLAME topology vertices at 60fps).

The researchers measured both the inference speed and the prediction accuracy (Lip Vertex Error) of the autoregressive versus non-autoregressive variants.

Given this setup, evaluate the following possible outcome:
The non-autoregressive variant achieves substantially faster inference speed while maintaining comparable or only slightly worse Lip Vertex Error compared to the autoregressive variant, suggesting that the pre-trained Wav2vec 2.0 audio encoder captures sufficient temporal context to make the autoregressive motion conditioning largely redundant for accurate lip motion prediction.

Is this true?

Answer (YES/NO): YES